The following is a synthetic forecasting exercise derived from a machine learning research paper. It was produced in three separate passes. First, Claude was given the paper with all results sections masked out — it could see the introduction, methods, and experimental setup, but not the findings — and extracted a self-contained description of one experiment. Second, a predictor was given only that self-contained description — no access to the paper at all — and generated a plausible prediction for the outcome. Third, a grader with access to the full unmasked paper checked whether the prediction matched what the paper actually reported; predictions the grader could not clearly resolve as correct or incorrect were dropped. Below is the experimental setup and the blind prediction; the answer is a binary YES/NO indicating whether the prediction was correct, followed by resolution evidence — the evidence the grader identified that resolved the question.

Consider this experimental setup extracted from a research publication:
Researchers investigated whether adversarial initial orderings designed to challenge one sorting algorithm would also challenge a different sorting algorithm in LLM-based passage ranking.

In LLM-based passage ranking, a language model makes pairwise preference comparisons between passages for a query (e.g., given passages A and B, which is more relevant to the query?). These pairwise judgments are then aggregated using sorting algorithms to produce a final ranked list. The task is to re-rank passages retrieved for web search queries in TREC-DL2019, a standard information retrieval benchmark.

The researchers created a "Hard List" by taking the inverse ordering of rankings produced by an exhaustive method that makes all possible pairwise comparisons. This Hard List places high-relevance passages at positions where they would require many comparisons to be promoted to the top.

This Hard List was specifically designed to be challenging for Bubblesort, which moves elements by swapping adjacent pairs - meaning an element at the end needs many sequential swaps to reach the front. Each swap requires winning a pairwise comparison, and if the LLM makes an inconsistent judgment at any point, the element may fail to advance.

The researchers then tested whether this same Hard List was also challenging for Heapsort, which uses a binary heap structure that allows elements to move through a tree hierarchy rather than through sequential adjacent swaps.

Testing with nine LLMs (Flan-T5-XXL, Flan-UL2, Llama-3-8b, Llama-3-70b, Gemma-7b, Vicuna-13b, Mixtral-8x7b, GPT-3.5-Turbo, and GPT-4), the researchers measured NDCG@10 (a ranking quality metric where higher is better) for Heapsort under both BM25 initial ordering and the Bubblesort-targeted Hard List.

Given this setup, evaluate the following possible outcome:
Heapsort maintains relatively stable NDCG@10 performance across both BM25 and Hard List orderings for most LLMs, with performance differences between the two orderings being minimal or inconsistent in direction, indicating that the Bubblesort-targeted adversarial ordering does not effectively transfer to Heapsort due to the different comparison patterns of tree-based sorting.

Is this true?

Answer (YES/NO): YES